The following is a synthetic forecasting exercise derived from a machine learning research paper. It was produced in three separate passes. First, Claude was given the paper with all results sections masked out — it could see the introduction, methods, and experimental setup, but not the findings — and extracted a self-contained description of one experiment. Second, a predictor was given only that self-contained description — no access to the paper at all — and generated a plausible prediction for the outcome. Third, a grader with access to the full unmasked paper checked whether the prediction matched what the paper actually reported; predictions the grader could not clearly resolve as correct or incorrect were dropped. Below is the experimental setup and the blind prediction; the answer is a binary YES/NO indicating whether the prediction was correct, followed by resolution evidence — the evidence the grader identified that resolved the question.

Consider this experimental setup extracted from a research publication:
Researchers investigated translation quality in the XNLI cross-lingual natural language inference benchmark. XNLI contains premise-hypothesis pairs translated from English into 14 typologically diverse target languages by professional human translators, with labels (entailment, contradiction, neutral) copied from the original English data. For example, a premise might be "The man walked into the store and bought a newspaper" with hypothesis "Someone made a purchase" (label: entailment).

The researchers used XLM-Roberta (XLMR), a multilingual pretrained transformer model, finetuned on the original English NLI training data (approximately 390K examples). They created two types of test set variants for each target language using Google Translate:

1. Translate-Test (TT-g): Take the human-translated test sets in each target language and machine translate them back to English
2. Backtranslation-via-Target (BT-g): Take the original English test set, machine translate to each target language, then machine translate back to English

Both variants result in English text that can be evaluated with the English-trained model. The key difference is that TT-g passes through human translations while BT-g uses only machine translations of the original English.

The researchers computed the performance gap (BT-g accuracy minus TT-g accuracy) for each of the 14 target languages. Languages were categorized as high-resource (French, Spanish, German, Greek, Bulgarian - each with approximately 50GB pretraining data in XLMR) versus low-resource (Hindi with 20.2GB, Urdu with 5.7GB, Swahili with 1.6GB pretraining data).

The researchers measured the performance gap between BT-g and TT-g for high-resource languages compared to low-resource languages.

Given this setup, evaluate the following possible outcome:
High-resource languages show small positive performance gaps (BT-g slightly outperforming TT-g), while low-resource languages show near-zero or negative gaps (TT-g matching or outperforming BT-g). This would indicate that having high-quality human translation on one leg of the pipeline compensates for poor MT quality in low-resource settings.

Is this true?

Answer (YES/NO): NO